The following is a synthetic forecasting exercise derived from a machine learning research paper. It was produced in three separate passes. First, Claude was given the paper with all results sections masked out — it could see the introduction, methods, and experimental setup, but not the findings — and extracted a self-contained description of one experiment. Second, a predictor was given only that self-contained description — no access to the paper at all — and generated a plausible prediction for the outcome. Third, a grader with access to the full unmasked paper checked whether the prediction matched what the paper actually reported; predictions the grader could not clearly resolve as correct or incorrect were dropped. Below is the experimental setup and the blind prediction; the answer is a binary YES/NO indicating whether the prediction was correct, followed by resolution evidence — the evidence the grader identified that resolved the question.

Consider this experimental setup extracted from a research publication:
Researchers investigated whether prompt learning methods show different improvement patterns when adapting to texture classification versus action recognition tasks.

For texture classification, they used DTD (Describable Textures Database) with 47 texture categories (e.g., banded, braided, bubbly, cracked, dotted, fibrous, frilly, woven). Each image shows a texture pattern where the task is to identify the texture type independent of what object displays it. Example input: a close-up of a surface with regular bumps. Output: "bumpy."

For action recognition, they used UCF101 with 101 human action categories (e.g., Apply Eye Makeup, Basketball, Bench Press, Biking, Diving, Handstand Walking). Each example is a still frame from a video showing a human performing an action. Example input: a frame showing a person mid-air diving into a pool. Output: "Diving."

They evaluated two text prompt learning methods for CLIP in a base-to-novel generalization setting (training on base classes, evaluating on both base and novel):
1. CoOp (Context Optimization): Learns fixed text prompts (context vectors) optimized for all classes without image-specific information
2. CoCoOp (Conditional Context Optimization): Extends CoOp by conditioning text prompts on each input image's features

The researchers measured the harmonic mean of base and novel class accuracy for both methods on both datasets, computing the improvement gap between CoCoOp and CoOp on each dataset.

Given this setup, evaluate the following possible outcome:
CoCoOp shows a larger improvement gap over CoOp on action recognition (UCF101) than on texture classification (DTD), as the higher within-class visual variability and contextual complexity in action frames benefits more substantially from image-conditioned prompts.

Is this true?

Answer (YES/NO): NO